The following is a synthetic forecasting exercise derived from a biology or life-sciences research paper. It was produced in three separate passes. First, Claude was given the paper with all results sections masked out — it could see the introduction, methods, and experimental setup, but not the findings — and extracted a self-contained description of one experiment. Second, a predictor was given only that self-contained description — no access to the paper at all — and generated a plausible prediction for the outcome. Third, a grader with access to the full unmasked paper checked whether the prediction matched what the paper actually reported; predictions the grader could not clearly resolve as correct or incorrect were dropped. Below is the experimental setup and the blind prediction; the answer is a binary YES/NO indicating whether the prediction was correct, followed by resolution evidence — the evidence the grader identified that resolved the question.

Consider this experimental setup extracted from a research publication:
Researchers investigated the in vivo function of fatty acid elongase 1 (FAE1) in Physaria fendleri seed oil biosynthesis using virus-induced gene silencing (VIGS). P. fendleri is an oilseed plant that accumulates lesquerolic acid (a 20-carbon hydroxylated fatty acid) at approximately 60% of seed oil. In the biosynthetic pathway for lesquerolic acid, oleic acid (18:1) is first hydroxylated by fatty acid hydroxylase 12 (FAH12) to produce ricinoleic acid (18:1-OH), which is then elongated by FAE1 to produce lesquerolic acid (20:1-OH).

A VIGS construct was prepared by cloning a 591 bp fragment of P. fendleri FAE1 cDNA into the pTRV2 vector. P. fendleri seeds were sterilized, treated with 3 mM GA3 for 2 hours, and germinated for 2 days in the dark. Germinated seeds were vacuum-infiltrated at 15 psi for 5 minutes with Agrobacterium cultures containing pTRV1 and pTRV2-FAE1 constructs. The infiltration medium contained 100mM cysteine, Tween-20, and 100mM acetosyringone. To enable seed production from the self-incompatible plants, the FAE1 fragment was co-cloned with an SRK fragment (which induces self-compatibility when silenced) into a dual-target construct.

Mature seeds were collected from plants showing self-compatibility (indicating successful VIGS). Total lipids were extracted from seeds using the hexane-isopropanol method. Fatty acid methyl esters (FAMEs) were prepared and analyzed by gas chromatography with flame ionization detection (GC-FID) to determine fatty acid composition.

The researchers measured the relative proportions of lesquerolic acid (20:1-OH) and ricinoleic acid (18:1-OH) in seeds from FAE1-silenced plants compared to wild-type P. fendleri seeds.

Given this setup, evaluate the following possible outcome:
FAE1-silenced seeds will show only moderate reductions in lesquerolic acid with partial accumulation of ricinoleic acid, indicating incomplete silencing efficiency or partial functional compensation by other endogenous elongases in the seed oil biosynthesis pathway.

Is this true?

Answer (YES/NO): NO